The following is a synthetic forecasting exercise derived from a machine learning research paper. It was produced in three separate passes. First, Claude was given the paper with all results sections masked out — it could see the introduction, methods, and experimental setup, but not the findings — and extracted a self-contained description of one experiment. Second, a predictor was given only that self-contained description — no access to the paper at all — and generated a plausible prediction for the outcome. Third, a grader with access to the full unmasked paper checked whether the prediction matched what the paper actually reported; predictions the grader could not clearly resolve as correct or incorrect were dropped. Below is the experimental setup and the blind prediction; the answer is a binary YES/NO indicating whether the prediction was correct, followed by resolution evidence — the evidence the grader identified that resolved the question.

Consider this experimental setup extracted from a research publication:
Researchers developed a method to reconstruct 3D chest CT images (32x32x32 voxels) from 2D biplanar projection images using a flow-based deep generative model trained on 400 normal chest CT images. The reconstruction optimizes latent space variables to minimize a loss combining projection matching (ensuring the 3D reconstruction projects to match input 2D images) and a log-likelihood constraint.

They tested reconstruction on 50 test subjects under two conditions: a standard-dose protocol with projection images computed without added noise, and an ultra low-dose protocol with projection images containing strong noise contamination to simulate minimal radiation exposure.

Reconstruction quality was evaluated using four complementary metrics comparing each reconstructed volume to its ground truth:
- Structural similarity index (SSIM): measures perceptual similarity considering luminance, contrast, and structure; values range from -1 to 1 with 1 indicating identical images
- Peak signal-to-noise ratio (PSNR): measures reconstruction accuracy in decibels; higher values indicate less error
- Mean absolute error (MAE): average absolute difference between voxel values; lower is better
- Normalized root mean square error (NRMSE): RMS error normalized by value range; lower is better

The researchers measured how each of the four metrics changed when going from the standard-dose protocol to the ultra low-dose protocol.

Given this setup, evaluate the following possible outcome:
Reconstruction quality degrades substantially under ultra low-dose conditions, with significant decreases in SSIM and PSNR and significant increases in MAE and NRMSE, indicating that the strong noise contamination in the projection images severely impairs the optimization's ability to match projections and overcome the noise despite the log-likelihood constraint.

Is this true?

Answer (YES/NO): NO